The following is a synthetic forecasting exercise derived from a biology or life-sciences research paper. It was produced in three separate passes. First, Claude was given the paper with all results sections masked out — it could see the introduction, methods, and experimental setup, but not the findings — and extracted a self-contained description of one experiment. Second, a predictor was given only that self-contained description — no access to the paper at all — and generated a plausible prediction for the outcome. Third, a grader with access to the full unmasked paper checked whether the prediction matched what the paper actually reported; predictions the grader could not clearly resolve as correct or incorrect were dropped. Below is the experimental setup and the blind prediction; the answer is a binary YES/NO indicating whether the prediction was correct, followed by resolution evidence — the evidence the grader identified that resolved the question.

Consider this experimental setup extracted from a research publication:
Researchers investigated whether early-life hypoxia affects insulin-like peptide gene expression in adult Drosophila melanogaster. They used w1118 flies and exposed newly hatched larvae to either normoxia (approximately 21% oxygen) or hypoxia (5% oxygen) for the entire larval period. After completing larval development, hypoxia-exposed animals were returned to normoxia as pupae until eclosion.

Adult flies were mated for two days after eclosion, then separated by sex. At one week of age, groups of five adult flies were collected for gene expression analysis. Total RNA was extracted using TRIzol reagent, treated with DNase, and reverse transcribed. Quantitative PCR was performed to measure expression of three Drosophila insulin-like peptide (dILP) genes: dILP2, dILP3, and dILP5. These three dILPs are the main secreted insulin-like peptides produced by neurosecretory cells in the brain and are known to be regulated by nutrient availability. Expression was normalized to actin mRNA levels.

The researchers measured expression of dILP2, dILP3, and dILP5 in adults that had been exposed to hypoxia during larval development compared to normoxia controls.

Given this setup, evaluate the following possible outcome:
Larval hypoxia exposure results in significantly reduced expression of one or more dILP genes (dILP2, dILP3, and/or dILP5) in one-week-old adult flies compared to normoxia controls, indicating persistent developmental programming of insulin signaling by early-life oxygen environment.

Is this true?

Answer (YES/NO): YES